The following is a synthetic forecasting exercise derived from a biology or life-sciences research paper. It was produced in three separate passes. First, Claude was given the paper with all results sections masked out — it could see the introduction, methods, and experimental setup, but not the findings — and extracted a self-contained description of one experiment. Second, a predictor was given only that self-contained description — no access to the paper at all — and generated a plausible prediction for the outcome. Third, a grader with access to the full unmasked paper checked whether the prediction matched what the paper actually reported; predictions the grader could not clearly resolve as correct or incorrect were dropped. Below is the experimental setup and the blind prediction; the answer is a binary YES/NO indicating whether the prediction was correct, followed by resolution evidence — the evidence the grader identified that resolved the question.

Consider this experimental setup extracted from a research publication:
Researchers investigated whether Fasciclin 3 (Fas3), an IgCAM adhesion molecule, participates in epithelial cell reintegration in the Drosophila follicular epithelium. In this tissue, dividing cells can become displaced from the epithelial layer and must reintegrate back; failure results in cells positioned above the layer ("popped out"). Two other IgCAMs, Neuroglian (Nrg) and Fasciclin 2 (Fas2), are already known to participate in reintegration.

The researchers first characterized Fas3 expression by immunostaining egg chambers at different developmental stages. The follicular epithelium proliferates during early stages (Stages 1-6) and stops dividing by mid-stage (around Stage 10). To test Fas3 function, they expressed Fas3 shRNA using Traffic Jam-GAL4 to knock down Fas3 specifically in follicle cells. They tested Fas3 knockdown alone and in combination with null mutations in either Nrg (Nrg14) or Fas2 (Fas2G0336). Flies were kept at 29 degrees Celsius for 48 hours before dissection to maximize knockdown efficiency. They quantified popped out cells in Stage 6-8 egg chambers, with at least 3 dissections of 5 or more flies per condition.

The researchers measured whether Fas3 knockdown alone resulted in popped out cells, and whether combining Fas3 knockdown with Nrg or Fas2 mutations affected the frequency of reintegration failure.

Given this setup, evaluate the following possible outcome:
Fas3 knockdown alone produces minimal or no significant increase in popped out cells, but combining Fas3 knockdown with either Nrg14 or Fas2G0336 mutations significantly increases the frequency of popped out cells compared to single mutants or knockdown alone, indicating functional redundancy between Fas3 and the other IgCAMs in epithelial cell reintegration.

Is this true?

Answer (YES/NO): YES